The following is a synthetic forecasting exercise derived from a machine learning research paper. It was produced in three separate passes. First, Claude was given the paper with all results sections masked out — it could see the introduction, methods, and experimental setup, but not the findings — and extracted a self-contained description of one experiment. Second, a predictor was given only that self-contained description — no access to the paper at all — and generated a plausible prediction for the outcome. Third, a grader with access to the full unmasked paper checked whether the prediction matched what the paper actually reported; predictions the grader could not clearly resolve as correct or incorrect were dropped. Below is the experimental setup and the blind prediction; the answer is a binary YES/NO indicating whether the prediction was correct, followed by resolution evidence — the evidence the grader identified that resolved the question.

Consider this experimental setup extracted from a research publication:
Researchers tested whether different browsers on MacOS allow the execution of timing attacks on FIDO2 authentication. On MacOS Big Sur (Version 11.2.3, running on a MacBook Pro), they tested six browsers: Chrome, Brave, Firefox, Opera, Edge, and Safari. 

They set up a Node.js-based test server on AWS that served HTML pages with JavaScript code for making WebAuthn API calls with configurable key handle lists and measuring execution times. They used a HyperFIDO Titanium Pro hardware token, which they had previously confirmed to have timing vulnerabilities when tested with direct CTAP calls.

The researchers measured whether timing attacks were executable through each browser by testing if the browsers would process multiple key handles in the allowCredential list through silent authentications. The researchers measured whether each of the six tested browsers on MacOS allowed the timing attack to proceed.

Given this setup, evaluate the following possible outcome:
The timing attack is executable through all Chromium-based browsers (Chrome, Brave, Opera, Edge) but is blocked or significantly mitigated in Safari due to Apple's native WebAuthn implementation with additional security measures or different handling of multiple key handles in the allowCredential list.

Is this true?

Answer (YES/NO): NO